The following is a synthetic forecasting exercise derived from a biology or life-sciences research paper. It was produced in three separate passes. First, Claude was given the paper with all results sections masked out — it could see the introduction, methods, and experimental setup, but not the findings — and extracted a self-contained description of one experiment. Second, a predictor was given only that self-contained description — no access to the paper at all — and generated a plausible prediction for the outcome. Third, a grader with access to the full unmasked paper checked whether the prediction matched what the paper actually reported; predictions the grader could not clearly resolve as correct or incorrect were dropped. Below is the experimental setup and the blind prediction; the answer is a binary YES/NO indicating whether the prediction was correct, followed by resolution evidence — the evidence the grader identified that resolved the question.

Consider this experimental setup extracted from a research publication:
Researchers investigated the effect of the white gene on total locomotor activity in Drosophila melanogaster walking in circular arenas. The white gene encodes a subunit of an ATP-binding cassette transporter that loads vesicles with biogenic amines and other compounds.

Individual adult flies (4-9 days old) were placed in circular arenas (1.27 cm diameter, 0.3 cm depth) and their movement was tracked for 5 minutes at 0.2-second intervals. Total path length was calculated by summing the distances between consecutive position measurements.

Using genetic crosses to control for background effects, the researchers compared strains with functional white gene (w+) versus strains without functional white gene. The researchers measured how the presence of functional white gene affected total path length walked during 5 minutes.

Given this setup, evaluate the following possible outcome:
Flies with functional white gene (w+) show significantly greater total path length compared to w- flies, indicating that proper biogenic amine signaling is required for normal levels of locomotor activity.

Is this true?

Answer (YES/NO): NO